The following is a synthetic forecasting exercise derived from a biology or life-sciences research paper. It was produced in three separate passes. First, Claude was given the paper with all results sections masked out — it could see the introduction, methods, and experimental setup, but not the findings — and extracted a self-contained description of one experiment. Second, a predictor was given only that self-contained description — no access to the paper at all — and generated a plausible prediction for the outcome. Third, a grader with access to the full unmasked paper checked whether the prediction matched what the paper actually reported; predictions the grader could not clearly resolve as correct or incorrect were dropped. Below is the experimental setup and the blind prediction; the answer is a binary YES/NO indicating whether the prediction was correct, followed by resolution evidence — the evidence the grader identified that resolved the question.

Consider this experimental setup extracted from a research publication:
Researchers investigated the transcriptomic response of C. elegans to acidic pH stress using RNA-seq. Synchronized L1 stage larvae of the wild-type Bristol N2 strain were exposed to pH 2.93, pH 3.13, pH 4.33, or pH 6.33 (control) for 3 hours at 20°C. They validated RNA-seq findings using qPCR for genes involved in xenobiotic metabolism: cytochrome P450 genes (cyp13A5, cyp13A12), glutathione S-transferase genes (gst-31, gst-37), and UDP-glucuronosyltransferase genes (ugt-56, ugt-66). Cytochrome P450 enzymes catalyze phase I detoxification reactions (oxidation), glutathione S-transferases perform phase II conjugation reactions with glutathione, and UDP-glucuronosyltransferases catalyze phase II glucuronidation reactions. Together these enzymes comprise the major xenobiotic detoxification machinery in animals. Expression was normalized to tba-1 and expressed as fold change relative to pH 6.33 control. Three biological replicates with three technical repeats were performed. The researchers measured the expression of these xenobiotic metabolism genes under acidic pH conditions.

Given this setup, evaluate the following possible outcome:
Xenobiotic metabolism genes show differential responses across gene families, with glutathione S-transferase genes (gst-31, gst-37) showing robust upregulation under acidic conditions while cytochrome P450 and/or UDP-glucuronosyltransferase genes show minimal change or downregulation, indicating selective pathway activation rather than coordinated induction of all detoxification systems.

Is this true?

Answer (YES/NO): NO